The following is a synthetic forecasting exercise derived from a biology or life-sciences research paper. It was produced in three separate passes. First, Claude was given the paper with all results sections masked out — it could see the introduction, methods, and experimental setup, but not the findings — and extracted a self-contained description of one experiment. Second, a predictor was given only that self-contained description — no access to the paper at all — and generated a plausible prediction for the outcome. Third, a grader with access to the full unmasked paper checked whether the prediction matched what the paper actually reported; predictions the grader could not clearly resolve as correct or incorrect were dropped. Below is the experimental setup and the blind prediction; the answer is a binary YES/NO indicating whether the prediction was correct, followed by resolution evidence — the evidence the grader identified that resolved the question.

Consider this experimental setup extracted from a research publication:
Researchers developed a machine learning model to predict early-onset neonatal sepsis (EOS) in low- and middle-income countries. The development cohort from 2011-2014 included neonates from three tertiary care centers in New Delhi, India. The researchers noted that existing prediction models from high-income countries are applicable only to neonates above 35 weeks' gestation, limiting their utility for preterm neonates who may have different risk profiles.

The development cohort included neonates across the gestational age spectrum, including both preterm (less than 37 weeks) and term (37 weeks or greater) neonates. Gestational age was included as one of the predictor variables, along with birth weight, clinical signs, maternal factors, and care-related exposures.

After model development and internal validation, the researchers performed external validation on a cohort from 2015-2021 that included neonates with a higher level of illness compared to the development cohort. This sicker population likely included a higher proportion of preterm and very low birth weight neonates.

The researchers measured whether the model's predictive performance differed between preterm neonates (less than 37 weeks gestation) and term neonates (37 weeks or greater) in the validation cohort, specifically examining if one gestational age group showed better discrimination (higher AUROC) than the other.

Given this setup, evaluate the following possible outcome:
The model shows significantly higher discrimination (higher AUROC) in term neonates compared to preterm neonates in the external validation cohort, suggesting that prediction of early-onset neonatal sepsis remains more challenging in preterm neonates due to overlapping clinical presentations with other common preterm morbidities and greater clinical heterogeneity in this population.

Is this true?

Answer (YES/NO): NO